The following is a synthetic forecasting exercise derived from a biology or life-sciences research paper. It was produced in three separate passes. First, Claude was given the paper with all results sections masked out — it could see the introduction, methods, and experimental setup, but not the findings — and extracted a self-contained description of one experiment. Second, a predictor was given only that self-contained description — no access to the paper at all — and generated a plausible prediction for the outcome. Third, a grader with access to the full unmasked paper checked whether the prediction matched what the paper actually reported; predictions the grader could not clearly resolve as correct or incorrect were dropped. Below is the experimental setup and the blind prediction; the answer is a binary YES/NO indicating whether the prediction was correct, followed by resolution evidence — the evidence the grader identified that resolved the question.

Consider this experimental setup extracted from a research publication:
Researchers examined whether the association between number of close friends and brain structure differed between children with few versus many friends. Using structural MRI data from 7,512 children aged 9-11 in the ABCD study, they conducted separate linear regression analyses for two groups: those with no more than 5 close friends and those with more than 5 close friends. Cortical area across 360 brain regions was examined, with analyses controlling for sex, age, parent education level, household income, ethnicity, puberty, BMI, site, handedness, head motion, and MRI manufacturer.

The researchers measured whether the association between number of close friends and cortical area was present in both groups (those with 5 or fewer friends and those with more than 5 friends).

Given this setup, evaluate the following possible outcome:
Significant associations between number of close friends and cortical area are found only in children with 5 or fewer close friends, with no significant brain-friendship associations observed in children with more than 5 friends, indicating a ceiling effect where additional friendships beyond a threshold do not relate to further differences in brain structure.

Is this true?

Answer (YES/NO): YES